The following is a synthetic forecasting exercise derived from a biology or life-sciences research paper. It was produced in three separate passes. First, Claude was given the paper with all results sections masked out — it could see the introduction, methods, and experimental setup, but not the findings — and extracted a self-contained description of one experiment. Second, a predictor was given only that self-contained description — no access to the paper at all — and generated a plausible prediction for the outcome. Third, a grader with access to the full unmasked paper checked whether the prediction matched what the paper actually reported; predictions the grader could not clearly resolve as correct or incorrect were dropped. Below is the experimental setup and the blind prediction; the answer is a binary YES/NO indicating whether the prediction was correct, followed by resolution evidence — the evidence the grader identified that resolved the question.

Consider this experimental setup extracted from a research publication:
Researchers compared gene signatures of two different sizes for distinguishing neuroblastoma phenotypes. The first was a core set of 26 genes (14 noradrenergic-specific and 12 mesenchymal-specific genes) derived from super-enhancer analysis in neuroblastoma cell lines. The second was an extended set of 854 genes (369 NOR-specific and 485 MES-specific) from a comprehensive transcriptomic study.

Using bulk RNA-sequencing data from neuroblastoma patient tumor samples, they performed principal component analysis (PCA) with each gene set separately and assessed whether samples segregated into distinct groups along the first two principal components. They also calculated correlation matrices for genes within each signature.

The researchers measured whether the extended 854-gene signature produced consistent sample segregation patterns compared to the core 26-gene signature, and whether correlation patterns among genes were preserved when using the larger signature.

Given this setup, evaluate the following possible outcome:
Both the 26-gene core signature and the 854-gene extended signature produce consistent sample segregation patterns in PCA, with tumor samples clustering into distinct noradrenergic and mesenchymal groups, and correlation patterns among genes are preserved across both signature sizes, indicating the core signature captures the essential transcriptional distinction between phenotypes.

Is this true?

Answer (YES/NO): YES